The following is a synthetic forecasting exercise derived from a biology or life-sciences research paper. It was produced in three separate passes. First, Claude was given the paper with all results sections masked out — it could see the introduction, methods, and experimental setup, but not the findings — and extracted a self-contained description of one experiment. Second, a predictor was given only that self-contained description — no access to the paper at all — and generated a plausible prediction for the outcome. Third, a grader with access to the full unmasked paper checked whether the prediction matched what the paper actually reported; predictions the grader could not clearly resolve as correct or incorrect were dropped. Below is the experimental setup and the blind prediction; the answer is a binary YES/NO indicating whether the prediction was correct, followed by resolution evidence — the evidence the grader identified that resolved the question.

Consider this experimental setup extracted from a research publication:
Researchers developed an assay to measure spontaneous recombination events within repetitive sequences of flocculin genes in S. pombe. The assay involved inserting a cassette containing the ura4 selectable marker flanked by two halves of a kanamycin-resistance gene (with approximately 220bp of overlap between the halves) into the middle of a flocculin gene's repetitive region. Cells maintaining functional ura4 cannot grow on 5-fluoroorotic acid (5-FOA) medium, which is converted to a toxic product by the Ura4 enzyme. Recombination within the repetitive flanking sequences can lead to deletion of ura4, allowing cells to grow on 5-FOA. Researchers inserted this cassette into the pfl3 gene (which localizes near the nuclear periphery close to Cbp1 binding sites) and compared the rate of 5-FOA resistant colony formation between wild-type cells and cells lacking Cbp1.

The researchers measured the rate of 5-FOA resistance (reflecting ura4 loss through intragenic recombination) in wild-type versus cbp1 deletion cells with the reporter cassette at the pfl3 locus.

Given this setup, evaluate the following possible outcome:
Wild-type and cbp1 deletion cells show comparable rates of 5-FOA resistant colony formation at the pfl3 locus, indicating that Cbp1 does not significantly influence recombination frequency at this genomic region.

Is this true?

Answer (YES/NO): NO